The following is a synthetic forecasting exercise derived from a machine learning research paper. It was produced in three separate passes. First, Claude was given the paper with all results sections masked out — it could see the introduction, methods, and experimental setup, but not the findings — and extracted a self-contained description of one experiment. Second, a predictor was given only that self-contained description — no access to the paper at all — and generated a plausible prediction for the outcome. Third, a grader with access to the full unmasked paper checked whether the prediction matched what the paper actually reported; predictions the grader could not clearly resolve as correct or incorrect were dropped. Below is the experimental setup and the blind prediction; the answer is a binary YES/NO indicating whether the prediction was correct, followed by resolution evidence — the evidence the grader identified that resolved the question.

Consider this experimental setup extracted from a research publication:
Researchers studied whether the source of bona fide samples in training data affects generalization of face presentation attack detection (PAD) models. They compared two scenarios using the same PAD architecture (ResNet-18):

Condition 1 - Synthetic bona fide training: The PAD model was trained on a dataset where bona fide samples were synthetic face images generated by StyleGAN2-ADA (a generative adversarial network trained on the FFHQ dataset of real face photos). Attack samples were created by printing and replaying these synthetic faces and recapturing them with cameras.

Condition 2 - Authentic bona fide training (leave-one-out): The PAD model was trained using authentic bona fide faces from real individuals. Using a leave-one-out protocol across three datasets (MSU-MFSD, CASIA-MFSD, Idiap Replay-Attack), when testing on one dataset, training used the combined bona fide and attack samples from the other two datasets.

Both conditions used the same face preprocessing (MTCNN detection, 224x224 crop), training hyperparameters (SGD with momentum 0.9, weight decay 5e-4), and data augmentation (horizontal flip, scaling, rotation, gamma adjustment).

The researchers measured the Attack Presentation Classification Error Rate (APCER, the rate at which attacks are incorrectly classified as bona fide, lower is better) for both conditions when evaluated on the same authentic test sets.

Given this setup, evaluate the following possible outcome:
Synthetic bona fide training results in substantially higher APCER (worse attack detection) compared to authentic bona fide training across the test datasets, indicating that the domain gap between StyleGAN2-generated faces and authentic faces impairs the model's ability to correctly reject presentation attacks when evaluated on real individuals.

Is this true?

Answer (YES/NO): NO